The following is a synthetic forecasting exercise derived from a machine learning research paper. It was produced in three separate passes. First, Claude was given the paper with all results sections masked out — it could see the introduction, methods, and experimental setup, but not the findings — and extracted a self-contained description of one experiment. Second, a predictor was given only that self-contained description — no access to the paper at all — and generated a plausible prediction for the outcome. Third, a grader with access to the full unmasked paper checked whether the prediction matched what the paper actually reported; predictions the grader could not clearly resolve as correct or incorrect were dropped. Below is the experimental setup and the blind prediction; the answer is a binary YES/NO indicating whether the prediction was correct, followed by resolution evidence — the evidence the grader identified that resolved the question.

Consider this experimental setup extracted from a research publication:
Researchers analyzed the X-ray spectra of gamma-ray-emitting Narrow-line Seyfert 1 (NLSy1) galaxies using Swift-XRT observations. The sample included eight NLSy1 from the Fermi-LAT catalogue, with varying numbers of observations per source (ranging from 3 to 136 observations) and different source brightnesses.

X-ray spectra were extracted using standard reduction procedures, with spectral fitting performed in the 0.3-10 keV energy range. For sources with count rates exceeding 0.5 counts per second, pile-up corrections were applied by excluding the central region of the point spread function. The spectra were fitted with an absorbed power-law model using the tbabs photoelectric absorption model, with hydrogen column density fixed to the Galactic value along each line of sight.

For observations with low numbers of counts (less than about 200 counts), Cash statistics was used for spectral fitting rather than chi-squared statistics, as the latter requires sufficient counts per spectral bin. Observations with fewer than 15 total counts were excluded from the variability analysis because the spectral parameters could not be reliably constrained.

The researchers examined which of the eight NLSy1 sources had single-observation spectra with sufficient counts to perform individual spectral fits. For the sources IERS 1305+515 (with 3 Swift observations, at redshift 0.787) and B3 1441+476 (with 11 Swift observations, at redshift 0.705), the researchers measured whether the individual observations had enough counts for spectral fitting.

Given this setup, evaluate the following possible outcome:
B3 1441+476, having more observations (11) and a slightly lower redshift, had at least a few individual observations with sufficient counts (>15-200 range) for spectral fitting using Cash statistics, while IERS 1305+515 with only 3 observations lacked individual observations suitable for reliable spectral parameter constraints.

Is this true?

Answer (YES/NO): NO